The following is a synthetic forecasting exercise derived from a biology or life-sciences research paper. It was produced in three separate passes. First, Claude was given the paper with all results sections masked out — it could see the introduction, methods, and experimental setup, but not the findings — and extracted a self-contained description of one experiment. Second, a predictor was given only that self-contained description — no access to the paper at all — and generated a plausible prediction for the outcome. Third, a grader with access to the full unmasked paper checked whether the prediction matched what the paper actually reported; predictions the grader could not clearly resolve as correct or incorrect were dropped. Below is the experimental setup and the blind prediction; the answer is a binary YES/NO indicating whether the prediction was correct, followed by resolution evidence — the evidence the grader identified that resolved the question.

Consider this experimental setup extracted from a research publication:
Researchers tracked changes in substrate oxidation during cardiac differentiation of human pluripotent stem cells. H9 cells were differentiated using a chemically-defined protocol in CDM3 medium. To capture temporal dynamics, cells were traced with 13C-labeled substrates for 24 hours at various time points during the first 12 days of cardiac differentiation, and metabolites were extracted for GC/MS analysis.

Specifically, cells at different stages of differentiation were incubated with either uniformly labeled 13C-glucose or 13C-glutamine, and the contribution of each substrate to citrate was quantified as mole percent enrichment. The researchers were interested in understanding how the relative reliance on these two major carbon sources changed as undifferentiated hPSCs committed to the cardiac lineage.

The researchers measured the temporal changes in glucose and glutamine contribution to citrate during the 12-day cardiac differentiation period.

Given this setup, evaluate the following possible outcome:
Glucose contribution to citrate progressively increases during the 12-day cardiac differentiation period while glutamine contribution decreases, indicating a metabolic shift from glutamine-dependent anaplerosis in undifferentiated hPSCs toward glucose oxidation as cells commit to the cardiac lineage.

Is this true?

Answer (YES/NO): NO